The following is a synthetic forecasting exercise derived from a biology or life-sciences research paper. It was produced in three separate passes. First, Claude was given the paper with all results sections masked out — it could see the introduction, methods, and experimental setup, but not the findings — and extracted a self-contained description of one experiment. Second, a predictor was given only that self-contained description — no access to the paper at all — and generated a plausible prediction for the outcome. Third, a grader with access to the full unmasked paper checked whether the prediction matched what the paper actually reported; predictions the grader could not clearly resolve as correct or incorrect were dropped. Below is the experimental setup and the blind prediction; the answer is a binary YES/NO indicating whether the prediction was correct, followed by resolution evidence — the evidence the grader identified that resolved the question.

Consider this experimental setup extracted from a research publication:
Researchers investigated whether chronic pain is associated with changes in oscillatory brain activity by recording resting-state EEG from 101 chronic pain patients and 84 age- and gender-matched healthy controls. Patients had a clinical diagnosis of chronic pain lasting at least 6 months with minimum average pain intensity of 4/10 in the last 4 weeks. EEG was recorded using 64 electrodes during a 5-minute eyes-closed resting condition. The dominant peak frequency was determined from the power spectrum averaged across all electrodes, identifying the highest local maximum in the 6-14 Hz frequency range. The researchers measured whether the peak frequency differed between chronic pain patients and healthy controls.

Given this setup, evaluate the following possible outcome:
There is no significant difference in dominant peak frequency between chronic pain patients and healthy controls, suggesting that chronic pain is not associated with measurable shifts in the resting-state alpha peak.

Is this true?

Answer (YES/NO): YES